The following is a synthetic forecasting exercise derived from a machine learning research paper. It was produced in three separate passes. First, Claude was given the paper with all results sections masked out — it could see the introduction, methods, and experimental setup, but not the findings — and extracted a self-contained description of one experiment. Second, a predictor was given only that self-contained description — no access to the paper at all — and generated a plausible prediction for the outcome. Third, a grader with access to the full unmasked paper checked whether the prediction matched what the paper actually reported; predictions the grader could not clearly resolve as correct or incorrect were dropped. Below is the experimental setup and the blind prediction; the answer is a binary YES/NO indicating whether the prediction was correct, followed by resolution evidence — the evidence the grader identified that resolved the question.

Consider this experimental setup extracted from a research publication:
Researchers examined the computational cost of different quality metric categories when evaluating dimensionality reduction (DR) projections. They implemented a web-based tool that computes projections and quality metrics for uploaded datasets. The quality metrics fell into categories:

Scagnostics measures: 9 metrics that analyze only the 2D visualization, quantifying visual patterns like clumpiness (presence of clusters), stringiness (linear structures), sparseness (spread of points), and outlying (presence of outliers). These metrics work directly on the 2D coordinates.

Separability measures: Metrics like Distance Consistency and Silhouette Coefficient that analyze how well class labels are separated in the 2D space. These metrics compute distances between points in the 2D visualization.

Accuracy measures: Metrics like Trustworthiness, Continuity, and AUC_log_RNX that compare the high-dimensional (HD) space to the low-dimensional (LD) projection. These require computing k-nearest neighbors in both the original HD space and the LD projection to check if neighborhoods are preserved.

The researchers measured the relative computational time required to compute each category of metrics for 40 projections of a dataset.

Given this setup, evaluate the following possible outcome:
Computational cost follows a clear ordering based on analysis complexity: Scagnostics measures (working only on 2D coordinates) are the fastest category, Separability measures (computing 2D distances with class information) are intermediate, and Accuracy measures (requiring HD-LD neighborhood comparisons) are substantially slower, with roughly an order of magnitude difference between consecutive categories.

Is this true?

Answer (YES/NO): NO